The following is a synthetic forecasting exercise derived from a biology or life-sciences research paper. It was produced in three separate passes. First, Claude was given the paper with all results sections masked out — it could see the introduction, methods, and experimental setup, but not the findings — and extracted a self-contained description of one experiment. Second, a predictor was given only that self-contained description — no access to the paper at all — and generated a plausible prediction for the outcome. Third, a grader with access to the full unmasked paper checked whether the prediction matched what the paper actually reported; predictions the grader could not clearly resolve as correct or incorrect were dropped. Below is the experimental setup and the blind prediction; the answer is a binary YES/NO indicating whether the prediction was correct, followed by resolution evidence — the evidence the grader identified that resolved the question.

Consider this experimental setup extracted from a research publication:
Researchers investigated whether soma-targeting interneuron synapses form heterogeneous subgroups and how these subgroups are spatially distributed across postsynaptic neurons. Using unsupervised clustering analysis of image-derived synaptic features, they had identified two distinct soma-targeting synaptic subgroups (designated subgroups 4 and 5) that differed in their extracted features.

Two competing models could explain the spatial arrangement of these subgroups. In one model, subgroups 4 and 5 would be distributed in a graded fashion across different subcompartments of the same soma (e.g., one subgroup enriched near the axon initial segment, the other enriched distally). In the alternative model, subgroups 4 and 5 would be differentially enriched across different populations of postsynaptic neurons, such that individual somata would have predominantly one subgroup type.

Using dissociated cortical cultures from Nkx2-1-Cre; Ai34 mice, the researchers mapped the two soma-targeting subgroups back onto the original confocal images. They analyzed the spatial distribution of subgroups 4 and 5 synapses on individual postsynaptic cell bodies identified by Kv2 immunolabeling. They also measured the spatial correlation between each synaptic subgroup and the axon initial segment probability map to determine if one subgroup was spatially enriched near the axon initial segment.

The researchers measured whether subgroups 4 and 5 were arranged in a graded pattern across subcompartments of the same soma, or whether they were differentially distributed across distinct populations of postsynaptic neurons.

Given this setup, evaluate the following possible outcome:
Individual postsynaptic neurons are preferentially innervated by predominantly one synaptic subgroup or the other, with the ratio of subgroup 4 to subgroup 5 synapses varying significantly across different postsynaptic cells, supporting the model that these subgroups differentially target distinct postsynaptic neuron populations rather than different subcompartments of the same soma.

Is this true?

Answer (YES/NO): YES